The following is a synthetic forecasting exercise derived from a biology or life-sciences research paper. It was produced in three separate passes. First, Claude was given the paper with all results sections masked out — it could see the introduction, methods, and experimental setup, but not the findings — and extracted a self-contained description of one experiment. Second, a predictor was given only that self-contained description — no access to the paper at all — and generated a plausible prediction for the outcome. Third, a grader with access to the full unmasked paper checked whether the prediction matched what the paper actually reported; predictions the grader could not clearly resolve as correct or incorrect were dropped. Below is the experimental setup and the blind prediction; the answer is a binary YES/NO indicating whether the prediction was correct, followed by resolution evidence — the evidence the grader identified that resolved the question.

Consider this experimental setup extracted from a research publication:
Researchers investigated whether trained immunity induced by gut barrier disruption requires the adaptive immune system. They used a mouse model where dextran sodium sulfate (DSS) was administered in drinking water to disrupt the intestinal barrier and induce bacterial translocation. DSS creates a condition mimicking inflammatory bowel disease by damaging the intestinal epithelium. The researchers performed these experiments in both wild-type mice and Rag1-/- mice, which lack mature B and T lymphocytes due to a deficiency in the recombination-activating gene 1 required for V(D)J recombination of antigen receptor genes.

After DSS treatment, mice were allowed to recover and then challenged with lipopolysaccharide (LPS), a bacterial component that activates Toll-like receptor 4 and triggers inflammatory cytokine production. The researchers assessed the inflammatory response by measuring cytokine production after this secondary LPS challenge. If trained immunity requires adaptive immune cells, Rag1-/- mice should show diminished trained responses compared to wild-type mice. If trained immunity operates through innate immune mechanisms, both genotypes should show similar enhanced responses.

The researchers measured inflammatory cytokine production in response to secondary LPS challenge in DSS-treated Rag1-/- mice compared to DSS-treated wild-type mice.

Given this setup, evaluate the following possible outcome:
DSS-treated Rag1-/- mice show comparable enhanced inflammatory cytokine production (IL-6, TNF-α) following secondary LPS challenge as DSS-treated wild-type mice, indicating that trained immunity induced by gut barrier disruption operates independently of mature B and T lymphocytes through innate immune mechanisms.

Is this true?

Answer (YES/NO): YES